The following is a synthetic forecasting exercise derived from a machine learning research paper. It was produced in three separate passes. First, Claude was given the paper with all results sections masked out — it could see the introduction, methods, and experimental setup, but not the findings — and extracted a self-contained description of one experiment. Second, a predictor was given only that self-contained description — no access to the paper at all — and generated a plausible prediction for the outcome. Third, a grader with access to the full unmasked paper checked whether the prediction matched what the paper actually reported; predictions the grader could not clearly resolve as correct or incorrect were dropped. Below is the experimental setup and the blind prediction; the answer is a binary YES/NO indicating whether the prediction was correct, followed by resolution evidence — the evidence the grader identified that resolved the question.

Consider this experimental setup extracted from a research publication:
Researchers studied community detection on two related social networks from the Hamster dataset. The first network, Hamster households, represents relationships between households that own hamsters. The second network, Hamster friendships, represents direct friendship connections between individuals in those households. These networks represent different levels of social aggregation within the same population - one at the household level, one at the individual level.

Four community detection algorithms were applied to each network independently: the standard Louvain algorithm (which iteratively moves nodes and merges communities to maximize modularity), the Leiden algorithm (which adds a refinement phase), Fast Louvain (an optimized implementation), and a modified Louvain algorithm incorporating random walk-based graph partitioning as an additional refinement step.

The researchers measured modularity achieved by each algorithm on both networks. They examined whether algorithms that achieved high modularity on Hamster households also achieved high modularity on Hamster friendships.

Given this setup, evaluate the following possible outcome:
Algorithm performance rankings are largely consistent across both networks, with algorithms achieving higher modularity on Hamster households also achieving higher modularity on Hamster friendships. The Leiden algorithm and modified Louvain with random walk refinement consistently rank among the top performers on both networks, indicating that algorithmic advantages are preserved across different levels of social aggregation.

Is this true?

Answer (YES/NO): YES